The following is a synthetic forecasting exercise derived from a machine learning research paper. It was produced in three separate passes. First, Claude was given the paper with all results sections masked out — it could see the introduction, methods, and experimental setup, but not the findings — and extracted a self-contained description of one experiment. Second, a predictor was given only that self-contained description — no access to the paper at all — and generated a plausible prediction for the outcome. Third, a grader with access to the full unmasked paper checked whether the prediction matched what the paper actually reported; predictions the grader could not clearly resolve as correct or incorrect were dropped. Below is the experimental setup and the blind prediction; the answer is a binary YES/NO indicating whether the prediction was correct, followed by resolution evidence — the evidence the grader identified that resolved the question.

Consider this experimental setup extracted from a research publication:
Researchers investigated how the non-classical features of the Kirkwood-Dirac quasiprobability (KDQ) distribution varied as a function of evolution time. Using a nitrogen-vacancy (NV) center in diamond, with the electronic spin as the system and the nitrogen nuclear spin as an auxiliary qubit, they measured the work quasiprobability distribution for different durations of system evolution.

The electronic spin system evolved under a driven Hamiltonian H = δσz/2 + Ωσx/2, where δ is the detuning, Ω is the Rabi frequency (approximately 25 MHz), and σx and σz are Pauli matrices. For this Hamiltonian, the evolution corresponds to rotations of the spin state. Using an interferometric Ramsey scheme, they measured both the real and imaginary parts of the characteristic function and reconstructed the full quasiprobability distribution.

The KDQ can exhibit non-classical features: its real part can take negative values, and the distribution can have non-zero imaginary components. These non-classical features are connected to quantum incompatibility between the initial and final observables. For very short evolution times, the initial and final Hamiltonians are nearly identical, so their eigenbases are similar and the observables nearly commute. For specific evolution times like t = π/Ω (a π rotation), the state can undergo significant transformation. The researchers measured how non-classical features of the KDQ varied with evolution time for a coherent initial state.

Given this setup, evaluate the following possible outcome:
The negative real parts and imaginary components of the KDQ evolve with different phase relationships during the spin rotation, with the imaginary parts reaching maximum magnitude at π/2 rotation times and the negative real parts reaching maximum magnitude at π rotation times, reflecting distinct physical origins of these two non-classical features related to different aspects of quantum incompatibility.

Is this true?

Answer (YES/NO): NO